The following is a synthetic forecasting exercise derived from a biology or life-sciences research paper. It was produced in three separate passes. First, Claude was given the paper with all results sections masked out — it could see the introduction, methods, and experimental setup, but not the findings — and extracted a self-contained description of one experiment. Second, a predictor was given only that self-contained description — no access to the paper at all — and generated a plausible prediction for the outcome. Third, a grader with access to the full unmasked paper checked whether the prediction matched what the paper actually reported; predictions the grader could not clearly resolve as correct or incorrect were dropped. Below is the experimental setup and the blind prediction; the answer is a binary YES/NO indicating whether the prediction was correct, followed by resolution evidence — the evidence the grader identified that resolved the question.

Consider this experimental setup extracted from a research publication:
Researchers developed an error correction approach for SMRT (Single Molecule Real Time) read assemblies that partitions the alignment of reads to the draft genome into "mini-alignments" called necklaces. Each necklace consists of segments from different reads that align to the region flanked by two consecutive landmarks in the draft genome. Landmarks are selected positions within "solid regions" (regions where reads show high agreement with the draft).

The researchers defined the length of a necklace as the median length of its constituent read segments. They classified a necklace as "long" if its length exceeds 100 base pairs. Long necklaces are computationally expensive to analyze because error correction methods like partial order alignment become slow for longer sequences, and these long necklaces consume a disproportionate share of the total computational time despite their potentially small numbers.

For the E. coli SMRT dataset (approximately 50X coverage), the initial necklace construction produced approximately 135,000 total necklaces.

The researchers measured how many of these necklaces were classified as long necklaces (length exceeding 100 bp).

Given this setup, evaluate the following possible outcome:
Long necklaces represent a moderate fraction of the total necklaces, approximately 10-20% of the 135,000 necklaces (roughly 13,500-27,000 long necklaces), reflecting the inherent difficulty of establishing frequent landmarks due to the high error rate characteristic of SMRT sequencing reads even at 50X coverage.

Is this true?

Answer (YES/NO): NO